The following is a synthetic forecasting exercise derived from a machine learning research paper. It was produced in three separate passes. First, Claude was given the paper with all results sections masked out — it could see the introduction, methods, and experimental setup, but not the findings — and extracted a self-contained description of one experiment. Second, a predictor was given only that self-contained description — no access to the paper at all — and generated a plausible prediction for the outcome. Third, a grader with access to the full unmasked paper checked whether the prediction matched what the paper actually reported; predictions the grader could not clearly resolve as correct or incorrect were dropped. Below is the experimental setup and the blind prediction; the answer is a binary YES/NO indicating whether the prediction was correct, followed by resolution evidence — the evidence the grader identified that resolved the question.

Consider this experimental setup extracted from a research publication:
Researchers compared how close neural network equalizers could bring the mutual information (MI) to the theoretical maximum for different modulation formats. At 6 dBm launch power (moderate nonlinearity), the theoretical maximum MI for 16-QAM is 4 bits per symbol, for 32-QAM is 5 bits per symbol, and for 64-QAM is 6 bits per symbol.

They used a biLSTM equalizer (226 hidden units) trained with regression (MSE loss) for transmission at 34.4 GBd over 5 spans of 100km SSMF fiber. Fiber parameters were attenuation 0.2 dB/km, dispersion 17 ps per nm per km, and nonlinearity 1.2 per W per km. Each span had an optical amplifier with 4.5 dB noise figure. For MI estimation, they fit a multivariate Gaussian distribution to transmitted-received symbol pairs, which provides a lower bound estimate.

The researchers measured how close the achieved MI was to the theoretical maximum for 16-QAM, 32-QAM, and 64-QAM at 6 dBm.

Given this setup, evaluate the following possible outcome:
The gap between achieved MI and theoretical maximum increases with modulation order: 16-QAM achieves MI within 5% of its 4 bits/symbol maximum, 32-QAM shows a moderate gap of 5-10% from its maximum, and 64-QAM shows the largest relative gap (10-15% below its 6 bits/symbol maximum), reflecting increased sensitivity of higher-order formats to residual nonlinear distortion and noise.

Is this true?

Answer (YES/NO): NO